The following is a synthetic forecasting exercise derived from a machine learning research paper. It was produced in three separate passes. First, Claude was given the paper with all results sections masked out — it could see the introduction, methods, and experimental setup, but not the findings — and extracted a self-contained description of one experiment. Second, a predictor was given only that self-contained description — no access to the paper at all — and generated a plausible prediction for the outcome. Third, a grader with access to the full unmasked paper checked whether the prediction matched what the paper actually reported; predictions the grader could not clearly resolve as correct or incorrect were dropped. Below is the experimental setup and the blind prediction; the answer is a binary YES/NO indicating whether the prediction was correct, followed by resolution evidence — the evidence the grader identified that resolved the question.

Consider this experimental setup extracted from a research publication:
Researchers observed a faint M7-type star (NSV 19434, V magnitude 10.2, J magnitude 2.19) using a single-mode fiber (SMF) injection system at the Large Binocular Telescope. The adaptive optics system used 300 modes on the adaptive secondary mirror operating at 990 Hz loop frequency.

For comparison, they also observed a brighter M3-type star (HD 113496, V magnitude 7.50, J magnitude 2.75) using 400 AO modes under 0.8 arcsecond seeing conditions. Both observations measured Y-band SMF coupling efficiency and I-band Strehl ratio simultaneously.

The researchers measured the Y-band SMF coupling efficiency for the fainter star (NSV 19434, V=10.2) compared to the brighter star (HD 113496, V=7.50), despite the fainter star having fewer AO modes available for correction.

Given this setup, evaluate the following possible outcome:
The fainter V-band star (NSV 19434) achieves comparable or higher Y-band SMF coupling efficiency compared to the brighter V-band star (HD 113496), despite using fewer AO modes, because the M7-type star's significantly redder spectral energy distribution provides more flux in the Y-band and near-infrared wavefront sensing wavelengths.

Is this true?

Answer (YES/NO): NO